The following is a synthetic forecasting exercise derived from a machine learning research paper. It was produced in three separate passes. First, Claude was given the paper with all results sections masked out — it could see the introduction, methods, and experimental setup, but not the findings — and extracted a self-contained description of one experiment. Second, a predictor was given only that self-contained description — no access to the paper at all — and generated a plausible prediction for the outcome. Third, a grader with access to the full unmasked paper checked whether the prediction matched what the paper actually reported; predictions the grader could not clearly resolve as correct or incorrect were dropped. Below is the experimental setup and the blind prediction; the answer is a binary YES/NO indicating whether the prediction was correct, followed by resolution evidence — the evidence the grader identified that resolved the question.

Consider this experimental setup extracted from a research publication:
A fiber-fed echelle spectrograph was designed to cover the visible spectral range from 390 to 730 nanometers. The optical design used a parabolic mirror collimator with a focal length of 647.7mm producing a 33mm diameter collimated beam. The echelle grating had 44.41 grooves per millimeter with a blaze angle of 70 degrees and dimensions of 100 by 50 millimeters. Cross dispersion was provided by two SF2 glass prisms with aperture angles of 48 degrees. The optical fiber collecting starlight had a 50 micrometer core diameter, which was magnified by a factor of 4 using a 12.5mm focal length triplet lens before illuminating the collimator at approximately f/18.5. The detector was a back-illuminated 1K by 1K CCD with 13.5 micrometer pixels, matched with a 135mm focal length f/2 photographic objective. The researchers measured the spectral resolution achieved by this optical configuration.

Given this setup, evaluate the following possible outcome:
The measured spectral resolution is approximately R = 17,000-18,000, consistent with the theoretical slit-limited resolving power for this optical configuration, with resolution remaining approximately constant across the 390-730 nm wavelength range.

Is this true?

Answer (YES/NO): YES